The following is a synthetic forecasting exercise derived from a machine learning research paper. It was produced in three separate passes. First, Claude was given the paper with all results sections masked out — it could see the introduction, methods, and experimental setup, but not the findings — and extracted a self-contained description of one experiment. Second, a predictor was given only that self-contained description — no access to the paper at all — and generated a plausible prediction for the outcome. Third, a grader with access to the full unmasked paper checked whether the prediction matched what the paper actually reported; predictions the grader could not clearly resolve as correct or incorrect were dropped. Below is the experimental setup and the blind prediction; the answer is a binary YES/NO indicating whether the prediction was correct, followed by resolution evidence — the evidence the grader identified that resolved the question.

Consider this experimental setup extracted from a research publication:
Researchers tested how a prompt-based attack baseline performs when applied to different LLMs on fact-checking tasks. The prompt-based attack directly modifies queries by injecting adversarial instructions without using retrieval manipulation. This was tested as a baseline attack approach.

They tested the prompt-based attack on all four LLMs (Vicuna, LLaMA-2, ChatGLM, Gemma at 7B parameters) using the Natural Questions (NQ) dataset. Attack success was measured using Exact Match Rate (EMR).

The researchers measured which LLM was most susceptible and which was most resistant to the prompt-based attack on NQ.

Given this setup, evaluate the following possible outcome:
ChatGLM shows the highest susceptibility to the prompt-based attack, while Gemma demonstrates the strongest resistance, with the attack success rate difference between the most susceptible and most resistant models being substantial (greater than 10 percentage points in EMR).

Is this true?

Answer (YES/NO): NO